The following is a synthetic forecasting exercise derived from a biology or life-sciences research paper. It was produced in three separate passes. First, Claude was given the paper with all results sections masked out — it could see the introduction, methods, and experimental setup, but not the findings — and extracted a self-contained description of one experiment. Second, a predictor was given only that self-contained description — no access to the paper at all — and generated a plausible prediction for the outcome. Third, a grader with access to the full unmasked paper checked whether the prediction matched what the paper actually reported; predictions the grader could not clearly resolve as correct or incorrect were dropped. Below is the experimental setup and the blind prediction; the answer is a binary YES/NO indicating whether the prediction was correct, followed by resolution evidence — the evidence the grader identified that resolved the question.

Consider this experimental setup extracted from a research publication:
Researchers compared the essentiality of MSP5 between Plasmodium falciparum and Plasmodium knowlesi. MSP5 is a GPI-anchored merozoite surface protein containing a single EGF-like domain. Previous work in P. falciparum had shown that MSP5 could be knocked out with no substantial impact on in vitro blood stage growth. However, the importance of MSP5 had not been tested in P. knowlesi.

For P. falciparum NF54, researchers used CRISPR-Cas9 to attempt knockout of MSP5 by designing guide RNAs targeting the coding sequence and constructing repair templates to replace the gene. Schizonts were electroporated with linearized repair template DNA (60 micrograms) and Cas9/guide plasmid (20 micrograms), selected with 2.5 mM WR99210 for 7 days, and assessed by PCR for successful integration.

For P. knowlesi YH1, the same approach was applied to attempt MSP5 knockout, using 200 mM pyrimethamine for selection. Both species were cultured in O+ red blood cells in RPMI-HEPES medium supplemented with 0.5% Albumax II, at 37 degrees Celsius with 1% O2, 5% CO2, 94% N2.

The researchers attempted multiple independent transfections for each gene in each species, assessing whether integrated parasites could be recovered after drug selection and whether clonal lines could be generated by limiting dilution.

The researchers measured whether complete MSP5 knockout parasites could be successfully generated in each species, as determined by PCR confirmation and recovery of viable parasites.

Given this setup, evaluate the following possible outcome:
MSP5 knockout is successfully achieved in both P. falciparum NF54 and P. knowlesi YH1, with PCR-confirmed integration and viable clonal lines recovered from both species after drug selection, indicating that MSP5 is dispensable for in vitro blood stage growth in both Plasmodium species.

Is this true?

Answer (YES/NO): NO